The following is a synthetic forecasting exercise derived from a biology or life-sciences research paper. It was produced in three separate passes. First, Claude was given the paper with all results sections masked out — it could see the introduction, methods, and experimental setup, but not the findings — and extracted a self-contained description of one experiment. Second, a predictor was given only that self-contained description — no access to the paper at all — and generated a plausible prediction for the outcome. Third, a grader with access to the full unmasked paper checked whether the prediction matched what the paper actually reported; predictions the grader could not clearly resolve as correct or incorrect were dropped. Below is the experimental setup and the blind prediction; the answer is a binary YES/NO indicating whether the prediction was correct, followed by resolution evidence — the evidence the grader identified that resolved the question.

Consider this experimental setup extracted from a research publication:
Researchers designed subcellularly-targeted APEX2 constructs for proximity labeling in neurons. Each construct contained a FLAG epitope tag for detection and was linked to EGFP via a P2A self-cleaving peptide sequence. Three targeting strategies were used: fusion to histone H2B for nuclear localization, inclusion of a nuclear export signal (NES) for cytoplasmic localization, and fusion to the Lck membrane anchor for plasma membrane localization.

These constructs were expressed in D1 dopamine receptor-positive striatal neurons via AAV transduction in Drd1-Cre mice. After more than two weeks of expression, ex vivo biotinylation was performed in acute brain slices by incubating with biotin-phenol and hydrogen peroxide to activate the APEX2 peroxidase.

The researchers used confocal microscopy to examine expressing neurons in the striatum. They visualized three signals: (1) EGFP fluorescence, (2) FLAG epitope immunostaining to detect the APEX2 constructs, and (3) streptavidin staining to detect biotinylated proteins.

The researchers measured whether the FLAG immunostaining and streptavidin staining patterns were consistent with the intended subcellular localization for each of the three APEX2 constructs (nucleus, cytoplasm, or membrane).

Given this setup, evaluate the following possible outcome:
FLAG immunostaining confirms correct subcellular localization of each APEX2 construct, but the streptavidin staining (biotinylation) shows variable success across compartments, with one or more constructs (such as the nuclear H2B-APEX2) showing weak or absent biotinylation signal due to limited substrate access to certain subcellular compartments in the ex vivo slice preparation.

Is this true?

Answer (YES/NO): NO